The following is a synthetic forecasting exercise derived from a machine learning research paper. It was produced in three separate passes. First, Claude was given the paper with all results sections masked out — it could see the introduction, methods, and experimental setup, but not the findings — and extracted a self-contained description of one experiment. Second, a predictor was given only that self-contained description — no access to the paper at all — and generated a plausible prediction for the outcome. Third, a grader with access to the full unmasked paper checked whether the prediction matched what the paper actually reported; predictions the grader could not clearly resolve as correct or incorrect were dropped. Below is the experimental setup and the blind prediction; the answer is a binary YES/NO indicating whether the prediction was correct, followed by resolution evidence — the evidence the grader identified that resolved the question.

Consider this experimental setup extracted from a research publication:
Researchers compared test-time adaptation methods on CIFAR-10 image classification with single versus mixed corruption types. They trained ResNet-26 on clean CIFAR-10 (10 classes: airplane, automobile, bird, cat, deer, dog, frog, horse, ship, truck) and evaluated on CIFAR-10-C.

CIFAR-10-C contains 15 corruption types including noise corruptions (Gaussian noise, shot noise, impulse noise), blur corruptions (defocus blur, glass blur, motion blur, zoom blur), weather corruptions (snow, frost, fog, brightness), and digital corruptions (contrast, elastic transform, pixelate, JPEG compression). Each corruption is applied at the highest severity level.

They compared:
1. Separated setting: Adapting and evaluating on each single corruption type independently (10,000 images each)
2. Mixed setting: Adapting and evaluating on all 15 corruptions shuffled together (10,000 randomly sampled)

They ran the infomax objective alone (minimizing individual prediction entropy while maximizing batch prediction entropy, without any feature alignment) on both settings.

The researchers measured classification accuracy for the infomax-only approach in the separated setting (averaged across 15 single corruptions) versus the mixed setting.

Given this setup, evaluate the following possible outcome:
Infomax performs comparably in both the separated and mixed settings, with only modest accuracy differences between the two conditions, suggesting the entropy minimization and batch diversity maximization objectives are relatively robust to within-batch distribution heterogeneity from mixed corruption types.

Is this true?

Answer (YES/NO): NO